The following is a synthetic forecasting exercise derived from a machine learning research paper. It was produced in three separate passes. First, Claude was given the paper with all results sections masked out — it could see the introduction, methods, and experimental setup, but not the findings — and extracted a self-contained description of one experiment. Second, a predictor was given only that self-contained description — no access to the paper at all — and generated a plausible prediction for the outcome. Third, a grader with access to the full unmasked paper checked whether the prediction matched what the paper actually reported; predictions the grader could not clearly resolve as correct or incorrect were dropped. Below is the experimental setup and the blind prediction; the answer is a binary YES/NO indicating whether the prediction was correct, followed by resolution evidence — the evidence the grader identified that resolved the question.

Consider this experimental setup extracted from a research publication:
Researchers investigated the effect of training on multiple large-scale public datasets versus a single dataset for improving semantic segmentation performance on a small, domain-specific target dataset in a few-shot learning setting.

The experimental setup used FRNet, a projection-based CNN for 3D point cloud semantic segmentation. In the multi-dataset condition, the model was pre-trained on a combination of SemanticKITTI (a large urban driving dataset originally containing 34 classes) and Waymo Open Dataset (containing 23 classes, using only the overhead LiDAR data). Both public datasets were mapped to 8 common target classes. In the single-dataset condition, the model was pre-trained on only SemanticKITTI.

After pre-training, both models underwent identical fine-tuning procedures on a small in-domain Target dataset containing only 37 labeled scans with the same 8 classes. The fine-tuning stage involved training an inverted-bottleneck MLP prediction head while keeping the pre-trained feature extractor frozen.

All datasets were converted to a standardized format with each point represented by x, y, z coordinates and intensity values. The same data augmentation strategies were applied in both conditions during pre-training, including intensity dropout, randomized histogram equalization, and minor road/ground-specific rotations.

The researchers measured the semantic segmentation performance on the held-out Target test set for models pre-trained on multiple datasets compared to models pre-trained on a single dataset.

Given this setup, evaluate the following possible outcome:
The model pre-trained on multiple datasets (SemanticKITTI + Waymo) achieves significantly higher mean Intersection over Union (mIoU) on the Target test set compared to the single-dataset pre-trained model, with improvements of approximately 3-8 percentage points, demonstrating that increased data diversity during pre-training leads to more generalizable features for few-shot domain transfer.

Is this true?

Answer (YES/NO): NO